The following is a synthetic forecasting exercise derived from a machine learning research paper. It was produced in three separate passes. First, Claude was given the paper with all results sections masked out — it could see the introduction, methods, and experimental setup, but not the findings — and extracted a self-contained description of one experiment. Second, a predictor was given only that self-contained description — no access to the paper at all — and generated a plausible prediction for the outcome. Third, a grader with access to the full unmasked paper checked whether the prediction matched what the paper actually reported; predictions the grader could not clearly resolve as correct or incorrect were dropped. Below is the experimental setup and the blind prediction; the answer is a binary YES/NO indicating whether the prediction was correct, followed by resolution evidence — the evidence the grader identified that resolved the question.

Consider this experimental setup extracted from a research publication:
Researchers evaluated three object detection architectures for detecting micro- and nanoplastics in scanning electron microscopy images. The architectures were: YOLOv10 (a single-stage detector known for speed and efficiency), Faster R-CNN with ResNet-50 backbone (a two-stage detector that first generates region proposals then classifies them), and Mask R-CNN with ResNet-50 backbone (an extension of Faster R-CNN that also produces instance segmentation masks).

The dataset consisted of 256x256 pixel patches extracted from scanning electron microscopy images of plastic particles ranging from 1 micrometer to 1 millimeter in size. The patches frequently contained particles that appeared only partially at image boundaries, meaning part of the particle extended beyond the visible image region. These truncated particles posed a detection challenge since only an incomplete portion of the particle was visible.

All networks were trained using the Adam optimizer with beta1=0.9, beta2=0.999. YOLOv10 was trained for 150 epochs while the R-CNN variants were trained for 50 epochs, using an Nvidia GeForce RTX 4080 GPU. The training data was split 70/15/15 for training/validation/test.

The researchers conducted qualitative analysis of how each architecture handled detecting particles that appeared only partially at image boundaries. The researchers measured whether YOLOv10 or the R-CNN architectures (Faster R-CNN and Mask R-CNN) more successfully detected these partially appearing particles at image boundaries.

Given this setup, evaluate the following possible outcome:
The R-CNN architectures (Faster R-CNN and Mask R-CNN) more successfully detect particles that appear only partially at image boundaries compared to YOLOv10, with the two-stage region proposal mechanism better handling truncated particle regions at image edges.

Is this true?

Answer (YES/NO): YES